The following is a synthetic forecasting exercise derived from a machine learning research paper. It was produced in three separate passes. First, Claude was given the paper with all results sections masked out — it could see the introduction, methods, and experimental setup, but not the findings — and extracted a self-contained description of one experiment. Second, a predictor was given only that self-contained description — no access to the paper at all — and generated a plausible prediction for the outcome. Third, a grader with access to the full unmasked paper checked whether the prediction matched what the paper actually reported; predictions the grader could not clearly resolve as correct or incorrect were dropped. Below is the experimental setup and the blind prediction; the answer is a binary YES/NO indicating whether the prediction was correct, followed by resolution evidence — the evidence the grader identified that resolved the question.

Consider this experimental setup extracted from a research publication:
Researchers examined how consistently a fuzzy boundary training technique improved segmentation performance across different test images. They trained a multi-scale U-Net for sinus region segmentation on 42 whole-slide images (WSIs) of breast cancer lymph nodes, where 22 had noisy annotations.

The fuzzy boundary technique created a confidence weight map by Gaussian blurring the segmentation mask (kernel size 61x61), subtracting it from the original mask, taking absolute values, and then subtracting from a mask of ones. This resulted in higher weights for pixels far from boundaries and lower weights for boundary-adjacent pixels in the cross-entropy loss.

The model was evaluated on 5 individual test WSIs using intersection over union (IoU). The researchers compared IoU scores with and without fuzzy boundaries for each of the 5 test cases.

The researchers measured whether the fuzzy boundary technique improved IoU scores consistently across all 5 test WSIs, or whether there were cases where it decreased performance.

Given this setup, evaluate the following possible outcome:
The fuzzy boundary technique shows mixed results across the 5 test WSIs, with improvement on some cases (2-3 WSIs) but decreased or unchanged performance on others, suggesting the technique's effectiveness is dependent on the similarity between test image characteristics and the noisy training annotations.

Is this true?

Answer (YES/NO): NO